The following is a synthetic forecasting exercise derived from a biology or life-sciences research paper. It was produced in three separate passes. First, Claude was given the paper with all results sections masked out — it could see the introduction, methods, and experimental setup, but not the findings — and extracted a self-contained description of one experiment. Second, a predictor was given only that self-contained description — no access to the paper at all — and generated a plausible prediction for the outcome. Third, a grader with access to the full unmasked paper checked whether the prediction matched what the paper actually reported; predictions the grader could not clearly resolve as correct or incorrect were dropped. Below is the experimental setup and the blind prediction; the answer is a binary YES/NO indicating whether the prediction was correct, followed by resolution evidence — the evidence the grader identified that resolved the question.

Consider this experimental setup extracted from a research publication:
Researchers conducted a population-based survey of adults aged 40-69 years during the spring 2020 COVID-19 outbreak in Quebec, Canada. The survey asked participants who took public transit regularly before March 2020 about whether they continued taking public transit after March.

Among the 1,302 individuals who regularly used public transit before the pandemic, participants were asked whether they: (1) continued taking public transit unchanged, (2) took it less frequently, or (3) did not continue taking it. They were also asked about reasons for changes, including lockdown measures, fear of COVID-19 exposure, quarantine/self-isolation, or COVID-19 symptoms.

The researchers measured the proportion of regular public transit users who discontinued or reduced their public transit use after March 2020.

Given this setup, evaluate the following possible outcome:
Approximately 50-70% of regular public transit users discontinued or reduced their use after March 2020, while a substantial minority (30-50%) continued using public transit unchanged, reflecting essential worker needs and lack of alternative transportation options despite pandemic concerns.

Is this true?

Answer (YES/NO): NO